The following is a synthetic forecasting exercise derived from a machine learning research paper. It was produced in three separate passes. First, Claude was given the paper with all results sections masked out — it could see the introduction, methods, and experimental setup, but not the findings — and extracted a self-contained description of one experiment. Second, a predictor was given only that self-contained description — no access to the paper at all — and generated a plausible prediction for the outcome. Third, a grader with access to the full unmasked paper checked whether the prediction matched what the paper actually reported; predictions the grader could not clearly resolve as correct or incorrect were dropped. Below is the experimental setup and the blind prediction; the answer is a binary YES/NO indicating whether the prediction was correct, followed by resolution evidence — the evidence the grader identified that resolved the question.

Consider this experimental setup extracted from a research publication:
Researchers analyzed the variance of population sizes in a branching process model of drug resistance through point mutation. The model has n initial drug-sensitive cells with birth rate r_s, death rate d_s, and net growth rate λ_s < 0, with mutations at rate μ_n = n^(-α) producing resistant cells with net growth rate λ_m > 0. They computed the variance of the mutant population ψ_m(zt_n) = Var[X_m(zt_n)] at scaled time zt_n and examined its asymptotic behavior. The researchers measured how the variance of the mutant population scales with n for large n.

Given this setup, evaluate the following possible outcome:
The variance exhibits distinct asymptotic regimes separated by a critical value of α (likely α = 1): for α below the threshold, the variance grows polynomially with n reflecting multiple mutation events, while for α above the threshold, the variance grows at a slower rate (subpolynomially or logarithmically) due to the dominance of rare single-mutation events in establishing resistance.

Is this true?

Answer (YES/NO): NO